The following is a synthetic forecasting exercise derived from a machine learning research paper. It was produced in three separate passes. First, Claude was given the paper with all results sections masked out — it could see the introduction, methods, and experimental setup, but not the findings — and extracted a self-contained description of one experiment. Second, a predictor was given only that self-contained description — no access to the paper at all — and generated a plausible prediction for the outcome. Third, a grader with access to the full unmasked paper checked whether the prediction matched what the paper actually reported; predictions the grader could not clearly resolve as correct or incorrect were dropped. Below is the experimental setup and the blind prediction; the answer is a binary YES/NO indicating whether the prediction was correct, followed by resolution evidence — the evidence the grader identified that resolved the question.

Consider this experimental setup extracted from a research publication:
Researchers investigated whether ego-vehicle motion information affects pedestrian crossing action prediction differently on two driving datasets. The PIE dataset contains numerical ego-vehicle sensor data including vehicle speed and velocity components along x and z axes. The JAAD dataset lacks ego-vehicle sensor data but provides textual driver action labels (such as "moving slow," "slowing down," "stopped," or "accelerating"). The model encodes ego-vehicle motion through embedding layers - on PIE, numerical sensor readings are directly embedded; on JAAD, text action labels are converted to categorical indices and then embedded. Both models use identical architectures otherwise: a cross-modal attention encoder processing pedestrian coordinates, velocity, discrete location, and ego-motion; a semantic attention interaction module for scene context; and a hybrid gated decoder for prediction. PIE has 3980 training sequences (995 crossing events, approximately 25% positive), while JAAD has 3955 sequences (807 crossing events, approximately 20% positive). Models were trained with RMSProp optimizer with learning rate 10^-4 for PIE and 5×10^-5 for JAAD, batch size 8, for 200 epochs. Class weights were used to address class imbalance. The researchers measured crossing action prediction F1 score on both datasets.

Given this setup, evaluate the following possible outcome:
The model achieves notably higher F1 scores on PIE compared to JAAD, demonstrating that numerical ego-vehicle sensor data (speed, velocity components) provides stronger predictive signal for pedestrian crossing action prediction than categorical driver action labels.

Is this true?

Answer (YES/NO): NO